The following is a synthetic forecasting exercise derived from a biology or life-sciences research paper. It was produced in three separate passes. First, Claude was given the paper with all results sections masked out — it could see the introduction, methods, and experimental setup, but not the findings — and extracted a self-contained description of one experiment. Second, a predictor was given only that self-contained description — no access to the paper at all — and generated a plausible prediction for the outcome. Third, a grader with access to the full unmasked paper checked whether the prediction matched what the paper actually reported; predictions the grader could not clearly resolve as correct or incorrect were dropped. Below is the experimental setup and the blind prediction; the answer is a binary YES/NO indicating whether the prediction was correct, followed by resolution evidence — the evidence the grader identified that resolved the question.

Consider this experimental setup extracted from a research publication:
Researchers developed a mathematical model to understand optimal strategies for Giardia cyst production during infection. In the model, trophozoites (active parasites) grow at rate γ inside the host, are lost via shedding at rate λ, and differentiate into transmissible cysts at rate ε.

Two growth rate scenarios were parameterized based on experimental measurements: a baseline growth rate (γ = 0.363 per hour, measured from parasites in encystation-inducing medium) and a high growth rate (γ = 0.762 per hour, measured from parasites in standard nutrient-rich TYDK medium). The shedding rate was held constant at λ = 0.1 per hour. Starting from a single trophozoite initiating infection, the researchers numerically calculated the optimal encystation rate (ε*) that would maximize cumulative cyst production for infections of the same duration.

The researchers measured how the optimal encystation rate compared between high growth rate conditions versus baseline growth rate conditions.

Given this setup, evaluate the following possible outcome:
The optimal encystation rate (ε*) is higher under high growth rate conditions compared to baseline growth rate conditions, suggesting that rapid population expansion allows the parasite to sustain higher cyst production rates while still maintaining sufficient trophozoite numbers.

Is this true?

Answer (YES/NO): NO